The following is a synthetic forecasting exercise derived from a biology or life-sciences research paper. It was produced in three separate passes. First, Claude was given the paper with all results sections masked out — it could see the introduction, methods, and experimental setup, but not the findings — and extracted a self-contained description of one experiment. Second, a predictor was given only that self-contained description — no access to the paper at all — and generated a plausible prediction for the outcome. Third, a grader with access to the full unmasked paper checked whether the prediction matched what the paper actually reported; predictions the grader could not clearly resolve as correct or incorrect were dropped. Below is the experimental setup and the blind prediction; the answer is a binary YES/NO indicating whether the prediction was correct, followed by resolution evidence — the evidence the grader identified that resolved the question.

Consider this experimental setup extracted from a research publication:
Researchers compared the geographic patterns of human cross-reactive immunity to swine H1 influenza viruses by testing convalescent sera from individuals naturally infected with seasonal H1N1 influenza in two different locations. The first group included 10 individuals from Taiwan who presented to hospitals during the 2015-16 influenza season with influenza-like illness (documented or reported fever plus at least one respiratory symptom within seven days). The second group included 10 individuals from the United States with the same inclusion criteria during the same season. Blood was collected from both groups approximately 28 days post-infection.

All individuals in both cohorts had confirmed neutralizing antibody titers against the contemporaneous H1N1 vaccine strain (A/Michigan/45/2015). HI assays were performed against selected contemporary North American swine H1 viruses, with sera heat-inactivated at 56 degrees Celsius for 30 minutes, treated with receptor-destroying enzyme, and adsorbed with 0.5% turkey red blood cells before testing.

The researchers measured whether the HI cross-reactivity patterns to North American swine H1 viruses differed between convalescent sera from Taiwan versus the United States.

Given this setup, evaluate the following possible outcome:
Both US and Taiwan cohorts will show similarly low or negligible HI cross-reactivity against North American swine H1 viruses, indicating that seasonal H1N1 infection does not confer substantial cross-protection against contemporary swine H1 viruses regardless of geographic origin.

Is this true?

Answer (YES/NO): NO